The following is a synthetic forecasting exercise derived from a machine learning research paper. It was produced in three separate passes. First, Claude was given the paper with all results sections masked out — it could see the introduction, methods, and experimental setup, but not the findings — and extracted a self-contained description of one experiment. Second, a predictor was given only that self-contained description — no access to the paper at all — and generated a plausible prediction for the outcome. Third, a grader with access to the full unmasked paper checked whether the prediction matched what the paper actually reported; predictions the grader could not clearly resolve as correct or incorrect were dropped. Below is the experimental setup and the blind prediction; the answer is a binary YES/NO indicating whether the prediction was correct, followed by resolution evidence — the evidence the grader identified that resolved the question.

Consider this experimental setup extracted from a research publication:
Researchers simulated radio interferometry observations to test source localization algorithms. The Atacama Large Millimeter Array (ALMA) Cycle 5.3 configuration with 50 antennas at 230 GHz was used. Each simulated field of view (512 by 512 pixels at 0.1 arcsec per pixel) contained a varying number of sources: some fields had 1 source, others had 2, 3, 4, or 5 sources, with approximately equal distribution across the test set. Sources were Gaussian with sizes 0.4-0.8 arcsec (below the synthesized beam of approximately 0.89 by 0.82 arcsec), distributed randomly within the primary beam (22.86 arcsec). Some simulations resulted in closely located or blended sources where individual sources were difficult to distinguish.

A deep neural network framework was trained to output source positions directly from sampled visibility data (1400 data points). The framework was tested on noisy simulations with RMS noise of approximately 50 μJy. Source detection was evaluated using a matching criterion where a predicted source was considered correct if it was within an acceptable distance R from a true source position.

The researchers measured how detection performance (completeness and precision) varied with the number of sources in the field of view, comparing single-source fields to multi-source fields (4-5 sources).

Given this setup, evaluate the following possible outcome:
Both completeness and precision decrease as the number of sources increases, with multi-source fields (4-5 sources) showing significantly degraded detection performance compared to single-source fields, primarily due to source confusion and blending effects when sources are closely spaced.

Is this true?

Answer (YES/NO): NO